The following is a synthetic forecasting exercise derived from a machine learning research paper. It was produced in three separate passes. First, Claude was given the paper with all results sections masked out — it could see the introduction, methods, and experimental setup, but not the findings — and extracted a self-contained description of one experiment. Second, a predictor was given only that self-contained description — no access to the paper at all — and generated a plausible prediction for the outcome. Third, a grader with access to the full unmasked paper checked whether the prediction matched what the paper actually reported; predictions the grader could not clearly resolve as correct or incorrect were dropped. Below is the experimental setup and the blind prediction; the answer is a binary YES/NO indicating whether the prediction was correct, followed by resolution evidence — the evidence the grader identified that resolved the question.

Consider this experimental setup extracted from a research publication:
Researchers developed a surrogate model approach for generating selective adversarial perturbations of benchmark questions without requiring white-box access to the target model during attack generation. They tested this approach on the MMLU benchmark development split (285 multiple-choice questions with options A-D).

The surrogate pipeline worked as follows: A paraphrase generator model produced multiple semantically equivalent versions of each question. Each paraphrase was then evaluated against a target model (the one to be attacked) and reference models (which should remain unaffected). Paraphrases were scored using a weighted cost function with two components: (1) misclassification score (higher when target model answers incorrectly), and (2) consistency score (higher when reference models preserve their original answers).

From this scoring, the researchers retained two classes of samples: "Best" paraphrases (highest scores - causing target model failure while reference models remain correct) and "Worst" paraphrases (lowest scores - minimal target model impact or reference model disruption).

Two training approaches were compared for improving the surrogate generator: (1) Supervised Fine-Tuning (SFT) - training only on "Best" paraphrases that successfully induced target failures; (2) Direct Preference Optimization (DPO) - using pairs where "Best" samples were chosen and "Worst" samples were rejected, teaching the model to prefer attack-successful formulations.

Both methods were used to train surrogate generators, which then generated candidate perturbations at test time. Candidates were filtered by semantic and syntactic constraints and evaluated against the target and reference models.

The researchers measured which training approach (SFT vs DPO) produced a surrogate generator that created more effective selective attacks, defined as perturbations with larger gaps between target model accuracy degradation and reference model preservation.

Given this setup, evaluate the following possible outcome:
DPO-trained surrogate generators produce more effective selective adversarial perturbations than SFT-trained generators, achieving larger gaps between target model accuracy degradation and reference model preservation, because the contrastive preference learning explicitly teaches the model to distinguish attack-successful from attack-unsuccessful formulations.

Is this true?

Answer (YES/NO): YES